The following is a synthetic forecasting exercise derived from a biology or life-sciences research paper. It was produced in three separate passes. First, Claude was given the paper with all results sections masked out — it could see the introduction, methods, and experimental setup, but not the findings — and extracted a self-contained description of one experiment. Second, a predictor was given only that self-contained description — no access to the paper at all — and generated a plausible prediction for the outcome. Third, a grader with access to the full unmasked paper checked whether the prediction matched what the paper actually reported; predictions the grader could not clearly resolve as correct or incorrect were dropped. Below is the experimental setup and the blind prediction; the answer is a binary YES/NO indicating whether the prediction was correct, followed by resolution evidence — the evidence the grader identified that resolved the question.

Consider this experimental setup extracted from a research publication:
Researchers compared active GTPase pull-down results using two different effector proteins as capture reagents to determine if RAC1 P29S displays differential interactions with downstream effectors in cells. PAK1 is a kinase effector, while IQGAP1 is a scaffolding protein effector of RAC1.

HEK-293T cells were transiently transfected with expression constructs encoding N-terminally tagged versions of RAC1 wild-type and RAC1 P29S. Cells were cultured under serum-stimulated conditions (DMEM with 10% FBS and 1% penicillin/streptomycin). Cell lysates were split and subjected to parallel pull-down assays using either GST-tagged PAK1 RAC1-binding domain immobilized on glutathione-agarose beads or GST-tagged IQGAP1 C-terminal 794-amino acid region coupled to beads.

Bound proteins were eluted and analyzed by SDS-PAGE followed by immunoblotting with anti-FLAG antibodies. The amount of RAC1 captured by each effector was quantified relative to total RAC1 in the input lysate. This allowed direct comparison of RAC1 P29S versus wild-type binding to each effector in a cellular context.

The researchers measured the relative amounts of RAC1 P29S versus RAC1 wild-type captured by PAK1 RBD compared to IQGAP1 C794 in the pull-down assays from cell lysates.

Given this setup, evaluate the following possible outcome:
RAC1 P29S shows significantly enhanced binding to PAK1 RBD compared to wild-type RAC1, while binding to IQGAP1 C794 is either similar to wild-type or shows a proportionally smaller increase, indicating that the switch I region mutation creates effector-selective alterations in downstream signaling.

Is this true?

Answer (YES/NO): NO